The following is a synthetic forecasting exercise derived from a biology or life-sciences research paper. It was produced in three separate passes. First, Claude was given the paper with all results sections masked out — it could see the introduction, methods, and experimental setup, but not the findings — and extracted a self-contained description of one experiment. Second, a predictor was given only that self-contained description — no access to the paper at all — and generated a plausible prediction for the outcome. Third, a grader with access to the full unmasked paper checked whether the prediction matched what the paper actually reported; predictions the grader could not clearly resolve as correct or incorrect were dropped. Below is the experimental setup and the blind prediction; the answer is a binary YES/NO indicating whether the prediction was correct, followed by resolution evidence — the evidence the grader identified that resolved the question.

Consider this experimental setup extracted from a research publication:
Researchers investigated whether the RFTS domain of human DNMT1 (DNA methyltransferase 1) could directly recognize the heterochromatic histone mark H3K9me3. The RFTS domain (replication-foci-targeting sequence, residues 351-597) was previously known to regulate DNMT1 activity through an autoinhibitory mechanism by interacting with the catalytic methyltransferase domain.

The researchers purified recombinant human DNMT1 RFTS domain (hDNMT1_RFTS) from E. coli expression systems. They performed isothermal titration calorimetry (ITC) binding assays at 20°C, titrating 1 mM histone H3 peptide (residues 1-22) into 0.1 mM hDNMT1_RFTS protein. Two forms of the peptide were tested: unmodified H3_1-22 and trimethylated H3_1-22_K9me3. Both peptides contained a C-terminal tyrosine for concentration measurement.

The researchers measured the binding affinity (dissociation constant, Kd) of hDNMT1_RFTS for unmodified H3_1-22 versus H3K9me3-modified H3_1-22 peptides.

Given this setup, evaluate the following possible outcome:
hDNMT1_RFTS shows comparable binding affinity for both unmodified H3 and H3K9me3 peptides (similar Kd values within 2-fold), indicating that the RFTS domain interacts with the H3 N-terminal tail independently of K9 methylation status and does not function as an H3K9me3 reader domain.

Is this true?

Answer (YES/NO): NO